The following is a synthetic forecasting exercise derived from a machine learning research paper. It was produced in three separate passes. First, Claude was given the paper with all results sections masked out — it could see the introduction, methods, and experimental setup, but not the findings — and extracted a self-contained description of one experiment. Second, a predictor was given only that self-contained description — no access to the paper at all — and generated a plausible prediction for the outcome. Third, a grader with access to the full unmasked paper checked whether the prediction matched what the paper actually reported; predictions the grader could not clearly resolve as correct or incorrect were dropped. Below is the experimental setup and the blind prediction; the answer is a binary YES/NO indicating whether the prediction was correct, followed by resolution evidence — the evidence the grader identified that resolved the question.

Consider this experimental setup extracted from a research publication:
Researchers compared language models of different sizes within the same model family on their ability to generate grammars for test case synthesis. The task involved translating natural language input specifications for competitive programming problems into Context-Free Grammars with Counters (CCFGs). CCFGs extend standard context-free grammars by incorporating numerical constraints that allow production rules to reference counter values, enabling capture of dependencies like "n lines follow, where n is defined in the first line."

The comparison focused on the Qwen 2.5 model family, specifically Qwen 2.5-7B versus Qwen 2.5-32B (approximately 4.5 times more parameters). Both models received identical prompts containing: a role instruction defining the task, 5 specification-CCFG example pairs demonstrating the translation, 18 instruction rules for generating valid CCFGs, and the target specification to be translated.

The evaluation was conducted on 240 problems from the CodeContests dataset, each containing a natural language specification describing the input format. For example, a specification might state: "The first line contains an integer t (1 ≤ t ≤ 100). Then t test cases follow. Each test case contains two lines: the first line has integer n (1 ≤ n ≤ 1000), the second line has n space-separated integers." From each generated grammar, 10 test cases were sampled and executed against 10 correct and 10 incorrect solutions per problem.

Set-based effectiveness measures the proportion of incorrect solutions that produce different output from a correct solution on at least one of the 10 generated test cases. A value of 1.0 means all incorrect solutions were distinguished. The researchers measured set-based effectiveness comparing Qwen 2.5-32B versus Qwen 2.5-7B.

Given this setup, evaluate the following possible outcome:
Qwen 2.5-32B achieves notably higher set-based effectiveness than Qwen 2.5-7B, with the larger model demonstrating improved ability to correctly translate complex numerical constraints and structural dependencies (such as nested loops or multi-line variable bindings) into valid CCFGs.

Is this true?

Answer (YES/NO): NO